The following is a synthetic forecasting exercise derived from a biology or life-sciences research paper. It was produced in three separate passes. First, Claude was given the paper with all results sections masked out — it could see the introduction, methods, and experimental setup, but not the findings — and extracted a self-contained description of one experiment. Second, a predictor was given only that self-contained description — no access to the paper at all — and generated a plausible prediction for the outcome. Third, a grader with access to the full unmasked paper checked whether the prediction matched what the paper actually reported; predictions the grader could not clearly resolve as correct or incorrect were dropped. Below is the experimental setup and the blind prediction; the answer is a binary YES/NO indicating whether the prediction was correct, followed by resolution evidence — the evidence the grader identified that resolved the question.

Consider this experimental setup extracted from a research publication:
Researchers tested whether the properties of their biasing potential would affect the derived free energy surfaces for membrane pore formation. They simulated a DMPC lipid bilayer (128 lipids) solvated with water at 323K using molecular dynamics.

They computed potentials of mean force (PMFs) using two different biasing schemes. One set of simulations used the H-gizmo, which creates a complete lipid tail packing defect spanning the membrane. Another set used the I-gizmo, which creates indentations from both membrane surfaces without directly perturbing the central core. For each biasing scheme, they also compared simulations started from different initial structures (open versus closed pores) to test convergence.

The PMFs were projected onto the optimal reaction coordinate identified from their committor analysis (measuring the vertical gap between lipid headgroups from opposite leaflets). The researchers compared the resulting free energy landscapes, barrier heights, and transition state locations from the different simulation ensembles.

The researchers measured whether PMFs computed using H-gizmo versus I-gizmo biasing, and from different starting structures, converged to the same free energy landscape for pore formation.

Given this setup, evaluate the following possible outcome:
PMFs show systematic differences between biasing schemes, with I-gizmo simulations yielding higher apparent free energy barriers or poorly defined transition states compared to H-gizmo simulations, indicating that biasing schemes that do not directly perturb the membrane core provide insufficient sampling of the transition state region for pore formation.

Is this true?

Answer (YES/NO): NO